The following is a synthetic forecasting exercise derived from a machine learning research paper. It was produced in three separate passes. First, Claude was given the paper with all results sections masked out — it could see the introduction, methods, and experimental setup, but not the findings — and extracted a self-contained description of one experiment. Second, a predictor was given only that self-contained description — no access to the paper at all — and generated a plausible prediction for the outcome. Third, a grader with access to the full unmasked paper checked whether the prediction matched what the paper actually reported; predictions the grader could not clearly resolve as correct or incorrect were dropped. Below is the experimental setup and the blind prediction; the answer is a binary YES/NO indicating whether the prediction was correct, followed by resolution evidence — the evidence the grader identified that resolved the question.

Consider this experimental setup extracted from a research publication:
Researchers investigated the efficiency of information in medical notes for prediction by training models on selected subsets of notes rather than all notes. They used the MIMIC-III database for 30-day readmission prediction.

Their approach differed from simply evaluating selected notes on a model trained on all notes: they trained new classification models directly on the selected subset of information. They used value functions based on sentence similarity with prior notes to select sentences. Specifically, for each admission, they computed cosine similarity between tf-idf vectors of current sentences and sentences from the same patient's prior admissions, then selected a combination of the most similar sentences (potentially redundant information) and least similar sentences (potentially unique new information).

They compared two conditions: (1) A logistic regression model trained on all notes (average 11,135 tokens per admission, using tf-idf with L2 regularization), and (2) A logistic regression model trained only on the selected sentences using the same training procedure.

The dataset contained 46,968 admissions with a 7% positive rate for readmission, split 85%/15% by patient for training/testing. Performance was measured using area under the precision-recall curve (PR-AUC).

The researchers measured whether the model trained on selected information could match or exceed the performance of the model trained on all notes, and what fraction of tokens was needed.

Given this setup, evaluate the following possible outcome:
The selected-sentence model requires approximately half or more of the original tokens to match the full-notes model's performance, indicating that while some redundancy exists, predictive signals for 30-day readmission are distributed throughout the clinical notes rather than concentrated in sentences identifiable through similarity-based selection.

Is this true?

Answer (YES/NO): NO